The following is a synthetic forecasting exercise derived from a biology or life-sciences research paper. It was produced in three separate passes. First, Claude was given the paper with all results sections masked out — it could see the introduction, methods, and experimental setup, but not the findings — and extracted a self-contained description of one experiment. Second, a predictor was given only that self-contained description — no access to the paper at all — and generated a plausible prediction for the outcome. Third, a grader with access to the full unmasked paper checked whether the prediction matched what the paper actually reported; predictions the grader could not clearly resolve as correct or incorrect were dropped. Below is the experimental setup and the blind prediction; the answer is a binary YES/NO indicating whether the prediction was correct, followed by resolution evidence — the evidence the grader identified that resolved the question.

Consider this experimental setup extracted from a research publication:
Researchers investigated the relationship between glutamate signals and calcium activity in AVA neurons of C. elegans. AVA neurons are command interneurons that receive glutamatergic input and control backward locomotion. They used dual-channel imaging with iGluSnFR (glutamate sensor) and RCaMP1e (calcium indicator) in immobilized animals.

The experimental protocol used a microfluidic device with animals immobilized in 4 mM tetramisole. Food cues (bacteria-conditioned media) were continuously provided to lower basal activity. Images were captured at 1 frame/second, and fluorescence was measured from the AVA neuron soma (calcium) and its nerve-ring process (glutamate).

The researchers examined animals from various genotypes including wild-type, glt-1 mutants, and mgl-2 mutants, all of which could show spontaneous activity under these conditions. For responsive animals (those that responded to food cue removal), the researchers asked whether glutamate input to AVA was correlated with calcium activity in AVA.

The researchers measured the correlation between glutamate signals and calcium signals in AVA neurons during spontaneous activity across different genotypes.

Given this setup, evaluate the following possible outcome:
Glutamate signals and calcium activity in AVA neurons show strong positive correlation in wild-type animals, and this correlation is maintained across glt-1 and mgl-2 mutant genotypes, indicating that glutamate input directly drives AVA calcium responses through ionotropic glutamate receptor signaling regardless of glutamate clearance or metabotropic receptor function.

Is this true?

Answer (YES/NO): YES